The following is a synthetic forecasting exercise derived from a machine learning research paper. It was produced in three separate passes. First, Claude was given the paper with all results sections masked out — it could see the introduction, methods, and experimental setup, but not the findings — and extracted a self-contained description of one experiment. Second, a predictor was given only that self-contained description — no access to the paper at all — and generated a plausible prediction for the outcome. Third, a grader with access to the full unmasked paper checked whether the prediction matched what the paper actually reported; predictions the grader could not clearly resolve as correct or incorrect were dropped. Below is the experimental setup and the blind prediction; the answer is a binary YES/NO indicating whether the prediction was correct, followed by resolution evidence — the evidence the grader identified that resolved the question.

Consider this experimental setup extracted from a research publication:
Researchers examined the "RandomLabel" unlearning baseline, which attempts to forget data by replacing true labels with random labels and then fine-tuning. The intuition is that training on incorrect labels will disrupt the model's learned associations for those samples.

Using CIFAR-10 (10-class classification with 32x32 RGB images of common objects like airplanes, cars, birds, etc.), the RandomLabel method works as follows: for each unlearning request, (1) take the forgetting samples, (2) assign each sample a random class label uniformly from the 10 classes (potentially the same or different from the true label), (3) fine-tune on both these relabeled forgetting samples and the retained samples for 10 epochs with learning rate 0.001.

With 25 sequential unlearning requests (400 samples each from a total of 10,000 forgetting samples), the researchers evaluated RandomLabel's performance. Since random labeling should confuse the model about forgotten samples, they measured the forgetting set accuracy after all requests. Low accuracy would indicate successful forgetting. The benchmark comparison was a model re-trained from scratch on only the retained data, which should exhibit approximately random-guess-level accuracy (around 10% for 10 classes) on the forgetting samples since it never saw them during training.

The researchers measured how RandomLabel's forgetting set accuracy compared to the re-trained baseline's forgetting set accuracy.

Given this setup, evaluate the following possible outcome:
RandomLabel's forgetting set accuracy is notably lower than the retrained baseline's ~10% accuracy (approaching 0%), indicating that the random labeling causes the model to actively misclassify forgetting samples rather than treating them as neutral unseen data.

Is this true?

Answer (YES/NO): NO